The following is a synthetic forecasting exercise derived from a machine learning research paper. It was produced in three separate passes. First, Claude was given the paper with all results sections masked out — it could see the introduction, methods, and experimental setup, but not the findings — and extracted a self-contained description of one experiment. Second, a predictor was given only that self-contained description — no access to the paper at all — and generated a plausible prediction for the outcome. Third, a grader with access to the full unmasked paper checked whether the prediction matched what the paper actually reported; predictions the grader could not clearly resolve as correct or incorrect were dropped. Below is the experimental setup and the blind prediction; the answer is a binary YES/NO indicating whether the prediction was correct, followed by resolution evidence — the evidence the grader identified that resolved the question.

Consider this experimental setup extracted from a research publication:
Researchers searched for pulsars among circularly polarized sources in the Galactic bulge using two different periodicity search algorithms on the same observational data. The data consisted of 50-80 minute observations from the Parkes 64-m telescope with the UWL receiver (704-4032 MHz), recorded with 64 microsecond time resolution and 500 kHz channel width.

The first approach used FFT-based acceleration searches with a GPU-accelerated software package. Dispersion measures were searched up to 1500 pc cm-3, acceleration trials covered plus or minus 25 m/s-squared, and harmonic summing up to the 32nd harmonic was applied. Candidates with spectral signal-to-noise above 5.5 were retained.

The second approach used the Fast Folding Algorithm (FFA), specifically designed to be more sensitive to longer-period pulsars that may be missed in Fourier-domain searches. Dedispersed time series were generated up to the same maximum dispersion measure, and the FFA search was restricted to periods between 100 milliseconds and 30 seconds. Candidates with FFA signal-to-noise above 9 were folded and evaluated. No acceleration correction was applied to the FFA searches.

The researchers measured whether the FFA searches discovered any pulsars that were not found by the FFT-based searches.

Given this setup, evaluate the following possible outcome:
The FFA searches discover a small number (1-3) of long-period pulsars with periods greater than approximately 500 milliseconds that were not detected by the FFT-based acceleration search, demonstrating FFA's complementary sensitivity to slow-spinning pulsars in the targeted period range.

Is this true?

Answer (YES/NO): NO